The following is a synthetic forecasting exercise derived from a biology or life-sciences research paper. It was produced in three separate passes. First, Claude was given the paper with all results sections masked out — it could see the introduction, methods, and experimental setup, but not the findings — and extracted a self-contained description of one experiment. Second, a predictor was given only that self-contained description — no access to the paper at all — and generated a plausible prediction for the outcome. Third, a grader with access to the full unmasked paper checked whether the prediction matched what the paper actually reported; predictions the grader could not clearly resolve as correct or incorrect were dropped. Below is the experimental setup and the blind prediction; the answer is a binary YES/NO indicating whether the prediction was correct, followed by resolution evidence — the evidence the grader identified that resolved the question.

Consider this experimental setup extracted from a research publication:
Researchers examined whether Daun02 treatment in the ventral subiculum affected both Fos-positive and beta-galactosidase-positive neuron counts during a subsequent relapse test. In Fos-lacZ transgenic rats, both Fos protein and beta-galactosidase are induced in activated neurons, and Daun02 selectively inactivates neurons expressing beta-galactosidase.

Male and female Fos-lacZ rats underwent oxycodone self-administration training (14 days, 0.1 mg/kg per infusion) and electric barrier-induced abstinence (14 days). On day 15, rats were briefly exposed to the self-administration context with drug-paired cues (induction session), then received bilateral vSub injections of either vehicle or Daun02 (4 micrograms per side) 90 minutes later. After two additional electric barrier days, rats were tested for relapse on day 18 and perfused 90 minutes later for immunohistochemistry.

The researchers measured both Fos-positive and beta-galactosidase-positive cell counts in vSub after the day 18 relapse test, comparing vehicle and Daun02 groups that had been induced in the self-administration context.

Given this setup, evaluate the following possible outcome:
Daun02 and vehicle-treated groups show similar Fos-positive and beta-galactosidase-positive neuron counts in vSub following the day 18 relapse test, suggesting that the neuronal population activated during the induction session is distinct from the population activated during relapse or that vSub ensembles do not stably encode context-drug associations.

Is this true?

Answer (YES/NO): NO